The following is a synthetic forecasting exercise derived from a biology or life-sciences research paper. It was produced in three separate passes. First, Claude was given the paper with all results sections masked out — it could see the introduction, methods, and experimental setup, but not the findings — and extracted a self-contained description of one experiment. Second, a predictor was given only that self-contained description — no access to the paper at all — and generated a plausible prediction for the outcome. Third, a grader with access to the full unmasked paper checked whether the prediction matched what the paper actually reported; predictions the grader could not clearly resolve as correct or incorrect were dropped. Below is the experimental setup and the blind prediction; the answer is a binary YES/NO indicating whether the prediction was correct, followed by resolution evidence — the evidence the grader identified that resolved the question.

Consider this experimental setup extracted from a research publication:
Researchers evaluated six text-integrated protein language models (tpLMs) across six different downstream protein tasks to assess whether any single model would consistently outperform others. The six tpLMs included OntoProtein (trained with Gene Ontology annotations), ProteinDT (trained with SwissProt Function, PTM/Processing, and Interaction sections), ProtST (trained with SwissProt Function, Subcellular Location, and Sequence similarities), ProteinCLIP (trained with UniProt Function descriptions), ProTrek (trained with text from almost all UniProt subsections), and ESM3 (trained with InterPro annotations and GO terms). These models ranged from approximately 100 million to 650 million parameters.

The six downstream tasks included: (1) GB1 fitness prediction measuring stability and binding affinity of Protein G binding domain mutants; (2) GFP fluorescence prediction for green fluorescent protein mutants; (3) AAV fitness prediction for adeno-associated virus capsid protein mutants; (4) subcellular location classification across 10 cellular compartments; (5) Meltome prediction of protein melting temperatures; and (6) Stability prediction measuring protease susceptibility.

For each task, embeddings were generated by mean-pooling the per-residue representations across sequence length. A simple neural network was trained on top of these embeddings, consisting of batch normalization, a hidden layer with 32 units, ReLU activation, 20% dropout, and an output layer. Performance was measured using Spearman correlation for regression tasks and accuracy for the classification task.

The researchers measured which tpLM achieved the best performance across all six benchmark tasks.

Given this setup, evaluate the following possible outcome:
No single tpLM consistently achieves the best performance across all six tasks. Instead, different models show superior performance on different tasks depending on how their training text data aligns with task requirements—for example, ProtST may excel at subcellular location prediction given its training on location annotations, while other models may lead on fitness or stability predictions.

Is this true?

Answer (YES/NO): YES